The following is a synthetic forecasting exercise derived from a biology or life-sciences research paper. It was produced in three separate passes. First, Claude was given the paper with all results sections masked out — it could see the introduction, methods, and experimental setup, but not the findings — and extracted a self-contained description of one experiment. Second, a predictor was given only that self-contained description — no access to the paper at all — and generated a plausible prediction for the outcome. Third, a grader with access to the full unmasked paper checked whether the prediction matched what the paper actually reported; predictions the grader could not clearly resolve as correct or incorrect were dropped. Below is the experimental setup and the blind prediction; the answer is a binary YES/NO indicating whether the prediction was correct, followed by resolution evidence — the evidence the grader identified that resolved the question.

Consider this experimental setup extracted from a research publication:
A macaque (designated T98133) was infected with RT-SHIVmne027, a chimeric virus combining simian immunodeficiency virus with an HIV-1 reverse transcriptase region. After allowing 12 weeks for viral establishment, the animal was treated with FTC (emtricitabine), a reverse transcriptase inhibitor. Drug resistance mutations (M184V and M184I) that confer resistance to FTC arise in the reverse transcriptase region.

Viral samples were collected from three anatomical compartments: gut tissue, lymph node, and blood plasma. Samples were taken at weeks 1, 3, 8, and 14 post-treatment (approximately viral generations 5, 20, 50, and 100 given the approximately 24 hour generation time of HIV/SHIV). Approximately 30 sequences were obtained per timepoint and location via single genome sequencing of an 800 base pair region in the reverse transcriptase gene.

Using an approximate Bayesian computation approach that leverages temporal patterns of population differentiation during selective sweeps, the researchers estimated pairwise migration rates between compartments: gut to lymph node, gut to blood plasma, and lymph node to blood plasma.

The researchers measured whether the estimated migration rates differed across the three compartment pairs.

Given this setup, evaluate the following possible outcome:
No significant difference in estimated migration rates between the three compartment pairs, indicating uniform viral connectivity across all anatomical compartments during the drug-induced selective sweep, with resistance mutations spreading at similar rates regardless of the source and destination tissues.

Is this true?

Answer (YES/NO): NO